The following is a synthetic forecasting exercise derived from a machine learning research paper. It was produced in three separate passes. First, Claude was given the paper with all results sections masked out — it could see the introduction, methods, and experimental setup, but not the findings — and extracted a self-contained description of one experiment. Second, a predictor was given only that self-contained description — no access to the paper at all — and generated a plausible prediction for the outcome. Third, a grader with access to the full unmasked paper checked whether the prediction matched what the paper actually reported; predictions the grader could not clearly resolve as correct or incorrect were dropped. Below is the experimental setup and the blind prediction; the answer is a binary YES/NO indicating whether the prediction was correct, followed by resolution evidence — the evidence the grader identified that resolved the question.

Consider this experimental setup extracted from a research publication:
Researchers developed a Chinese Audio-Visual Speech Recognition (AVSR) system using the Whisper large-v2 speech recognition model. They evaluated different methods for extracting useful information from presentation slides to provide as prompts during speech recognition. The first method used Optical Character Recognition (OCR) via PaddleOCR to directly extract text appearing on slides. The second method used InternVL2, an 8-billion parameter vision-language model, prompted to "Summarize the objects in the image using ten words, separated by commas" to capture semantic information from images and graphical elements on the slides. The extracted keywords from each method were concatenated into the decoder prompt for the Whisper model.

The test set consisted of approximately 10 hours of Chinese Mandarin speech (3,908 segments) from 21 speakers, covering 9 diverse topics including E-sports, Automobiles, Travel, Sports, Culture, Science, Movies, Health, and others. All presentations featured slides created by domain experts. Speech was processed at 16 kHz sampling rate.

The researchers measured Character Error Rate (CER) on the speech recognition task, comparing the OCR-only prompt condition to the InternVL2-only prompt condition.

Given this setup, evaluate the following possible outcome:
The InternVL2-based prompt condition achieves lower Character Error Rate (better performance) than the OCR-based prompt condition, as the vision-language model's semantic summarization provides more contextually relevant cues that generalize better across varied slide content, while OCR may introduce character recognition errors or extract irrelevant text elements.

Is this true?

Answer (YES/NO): YES